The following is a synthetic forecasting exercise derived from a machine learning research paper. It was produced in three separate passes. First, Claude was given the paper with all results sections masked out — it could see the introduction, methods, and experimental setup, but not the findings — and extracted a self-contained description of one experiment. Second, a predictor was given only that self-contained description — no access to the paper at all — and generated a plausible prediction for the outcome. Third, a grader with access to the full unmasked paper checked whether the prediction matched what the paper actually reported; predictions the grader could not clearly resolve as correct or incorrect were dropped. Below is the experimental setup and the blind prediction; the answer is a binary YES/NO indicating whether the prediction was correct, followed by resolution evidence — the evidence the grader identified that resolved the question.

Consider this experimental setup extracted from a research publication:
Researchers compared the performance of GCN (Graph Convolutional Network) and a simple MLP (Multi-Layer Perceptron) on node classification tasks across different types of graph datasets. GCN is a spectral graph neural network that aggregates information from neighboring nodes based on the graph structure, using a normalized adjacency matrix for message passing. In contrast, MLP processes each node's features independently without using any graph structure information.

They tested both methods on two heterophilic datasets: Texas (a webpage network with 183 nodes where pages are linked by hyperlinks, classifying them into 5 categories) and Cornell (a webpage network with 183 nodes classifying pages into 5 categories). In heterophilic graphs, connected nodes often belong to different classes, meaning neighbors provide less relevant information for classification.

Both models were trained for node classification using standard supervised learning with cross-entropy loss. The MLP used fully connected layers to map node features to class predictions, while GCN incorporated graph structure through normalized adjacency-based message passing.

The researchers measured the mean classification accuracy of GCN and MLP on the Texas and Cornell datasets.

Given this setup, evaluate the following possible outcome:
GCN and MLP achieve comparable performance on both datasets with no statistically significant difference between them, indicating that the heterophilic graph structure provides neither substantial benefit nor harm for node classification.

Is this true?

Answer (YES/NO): NO